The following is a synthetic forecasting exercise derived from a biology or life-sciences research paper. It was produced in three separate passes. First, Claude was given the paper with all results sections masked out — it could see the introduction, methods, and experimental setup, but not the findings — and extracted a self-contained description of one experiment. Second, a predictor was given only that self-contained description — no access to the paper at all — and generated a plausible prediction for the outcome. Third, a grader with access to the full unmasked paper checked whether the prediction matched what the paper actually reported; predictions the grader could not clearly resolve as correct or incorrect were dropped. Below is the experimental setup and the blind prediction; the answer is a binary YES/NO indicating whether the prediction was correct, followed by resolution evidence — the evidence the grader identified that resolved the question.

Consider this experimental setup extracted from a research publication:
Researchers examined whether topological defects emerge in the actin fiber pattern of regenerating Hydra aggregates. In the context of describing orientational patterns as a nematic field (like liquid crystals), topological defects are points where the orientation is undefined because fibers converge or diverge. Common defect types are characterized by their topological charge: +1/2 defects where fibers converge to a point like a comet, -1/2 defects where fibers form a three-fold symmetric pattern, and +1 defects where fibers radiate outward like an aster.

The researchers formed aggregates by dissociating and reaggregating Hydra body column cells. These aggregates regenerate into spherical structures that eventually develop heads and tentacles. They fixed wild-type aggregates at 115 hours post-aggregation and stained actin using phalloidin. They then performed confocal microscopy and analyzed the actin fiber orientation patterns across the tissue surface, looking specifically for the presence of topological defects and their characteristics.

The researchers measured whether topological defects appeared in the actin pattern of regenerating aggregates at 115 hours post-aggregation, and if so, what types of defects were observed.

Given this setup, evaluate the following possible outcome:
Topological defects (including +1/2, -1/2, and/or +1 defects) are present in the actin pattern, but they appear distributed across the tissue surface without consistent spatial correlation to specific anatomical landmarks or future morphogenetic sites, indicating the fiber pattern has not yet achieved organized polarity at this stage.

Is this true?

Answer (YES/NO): NO